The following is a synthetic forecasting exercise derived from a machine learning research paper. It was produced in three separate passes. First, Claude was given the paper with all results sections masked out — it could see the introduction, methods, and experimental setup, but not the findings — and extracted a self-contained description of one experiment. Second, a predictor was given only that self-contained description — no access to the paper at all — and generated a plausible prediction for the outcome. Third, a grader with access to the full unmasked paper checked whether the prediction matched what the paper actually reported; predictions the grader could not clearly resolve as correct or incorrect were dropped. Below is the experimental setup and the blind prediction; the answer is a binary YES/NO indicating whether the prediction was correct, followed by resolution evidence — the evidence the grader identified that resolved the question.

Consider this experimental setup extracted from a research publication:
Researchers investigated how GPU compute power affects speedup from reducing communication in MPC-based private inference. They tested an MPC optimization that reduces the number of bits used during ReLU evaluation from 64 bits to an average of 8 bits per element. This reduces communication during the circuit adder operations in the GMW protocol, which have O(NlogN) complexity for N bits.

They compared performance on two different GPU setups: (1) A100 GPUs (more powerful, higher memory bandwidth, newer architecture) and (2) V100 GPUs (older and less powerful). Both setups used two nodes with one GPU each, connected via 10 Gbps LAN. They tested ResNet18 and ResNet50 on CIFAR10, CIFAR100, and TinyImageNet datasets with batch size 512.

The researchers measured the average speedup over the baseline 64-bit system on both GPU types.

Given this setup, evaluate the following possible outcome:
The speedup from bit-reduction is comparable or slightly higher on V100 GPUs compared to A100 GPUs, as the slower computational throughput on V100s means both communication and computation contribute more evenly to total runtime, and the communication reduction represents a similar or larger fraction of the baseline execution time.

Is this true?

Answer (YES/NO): NO